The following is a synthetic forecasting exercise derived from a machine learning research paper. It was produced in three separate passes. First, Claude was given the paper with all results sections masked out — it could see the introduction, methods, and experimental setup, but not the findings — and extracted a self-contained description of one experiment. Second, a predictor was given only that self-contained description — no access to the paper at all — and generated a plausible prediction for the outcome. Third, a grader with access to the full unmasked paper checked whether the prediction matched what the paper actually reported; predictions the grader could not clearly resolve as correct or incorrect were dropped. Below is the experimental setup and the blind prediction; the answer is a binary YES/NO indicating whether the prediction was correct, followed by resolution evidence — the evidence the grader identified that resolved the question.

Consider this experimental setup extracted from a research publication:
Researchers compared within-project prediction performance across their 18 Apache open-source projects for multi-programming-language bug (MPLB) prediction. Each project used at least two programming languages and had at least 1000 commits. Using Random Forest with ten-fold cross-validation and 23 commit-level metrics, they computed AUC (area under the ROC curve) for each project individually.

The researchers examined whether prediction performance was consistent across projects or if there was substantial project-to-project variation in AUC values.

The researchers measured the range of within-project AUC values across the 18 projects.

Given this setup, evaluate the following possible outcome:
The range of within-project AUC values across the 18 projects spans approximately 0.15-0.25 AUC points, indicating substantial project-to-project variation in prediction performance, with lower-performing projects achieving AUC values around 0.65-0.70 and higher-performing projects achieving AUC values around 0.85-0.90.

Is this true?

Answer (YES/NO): YES